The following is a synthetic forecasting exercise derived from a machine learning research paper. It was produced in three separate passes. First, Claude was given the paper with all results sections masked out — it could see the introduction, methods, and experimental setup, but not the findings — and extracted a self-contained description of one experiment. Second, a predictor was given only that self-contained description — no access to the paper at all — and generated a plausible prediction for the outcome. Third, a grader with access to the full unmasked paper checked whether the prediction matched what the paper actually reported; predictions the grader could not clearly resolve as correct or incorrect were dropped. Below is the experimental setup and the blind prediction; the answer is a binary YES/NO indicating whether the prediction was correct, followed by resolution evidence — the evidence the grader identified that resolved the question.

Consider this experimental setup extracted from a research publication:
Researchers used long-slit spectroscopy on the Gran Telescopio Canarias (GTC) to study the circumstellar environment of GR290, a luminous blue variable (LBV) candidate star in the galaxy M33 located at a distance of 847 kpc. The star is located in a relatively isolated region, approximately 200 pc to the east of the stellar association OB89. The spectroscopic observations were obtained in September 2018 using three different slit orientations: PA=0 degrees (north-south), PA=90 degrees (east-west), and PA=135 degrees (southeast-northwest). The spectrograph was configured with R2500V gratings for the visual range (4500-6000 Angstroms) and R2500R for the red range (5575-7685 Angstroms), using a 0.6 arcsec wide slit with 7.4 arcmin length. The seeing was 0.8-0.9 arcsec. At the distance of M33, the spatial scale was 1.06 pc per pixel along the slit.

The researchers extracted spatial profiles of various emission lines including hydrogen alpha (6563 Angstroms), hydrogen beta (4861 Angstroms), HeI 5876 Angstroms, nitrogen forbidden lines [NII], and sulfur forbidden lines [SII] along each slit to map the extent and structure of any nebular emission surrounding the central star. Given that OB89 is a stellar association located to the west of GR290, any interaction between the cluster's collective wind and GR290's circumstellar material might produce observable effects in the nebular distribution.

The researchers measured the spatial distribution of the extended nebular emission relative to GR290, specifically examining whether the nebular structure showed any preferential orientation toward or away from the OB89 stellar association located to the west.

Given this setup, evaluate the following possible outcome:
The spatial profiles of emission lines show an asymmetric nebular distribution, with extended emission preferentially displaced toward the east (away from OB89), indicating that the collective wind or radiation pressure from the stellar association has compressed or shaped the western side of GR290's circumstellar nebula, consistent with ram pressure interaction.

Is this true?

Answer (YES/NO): NO